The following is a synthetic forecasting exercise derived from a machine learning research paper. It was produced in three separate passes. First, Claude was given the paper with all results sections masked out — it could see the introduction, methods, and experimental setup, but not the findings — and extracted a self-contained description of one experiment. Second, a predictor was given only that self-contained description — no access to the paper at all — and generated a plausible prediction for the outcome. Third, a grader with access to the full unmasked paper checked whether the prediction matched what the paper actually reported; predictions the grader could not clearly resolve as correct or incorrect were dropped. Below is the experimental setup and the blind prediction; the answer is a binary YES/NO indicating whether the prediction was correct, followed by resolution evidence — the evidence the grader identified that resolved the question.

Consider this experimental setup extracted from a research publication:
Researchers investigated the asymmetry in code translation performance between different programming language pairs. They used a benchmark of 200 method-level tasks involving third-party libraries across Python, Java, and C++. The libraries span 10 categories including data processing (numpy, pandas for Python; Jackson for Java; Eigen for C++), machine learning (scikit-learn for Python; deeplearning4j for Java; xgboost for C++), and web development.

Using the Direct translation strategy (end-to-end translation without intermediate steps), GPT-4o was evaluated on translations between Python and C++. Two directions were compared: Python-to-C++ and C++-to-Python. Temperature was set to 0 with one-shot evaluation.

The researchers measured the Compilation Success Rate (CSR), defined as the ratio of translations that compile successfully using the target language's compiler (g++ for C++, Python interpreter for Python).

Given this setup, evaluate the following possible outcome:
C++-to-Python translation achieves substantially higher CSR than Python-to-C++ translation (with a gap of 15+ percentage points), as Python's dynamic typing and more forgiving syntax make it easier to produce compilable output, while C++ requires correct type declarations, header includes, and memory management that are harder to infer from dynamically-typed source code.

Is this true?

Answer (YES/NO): YES